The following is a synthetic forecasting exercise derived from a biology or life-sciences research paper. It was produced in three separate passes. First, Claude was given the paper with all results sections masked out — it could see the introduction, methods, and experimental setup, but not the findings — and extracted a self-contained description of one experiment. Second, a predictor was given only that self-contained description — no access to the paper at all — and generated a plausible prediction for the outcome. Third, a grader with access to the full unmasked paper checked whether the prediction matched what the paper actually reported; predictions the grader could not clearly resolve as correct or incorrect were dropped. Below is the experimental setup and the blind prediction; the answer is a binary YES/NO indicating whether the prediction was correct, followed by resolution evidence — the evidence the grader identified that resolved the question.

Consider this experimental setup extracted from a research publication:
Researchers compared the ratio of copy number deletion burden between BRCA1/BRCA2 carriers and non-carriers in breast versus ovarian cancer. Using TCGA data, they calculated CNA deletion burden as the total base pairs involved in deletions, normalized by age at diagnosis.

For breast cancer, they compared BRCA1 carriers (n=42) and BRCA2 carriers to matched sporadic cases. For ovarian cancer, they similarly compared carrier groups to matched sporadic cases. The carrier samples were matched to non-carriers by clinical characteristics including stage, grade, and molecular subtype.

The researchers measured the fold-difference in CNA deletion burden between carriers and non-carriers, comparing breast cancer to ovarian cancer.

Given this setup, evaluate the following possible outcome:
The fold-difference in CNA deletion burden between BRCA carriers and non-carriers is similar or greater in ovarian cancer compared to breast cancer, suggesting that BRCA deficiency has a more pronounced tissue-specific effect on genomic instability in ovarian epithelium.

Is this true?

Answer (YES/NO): NO